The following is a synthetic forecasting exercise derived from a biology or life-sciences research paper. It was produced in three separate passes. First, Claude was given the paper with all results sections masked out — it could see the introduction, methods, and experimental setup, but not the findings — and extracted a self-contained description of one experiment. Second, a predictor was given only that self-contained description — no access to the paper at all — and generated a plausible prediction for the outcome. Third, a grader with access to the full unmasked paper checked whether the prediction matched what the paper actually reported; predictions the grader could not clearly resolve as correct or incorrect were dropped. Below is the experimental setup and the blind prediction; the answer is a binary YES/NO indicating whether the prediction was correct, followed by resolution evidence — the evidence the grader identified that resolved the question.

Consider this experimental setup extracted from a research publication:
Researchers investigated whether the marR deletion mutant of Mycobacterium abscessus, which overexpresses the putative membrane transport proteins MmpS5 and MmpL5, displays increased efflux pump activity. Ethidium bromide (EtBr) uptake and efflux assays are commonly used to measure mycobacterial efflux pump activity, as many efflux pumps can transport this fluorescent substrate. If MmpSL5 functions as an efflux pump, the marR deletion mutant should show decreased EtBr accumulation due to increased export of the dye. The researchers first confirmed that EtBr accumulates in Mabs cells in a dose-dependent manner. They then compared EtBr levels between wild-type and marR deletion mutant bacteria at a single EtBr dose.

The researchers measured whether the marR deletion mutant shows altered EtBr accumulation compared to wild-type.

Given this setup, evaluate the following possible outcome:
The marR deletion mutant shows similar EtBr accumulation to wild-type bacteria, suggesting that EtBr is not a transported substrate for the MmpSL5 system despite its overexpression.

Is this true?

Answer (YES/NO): YES